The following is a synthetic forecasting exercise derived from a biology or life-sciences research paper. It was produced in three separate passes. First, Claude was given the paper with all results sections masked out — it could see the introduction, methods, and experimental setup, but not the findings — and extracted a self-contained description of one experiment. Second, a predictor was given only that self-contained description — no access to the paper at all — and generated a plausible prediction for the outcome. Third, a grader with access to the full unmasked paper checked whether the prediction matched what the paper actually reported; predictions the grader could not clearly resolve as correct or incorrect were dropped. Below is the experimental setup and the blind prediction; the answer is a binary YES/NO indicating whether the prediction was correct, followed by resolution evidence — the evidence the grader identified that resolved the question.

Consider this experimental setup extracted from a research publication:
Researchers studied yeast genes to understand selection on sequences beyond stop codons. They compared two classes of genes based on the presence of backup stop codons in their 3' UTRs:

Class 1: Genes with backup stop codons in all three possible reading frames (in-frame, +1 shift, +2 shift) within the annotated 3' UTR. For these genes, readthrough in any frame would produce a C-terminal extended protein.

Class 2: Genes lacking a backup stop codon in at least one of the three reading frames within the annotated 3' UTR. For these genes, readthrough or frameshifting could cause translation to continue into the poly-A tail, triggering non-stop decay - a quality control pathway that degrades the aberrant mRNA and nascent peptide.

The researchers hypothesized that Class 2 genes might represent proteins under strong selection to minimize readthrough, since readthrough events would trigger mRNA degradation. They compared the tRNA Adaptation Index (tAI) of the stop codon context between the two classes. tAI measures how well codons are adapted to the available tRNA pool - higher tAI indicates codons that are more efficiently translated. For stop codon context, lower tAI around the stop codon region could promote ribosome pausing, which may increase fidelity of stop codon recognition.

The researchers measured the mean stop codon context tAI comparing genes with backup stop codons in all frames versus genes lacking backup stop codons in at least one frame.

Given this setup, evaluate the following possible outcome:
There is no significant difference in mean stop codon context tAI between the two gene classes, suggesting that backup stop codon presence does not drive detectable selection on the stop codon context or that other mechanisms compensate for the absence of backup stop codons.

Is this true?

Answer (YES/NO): NO